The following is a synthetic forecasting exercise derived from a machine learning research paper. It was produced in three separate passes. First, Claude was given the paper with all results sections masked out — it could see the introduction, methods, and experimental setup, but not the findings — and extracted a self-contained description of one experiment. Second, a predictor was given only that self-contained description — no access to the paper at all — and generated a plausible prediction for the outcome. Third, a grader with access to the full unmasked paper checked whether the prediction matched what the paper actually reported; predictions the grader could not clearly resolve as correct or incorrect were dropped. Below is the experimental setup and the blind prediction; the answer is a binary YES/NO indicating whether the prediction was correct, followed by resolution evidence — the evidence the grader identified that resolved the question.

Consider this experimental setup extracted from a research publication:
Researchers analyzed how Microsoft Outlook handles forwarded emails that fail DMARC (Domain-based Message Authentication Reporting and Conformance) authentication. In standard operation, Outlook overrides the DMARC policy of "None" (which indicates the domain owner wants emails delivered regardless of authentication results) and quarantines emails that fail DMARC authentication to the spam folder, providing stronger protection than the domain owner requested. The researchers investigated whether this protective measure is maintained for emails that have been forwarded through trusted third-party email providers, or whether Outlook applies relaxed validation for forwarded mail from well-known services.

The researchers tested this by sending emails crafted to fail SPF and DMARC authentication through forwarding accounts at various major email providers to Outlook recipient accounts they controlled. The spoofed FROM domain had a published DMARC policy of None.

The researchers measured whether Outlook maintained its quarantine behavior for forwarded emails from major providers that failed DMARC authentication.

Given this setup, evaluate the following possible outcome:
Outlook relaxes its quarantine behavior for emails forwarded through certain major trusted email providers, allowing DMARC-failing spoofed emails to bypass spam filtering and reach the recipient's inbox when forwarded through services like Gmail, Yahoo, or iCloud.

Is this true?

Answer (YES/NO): YES